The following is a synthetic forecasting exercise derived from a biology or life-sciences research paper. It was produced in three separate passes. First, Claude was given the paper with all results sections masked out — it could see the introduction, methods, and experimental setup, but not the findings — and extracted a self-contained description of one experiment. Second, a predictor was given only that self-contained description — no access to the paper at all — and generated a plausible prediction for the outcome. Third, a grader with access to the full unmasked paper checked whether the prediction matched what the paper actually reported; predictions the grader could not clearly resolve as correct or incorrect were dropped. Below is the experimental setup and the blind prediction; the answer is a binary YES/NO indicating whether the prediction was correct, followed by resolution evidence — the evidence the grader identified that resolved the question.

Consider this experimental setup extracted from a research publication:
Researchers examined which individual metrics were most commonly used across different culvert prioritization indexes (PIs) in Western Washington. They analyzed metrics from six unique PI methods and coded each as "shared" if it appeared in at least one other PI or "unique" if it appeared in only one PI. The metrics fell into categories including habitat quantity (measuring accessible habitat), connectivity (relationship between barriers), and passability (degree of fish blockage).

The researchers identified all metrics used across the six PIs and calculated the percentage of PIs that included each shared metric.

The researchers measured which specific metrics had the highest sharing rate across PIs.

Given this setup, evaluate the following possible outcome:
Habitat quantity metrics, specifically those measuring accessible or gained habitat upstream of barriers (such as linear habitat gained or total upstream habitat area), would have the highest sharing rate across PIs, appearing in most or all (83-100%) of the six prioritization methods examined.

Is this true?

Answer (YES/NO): YES